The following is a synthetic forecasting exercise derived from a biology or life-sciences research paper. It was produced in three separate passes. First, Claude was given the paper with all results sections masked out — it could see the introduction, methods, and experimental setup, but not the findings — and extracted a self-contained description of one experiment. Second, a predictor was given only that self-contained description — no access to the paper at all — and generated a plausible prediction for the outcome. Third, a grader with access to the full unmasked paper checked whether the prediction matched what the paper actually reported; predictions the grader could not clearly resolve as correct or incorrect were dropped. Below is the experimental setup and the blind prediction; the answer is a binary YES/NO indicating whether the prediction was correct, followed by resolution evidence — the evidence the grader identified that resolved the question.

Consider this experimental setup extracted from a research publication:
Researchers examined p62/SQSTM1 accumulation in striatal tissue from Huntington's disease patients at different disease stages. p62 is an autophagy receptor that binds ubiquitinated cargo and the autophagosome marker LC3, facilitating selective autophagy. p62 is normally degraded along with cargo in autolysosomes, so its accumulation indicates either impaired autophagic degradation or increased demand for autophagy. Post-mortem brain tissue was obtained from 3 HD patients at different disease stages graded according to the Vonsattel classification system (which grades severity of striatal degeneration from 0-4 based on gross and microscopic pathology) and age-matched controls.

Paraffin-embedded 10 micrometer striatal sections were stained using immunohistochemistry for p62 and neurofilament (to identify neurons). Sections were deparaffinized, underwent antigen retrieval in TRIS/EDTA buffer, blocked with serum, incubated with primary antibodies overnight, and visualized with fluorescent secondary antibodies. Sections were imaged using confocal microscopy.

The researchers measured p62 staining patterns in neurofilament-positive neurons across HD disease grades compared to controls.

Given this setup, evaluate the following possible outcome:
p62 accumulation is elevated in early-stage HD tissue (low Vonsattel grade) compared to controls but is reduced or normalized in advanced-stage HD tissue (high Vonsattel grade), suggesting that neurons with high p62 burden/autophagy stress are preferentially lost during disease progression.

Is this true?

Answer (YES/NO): NO